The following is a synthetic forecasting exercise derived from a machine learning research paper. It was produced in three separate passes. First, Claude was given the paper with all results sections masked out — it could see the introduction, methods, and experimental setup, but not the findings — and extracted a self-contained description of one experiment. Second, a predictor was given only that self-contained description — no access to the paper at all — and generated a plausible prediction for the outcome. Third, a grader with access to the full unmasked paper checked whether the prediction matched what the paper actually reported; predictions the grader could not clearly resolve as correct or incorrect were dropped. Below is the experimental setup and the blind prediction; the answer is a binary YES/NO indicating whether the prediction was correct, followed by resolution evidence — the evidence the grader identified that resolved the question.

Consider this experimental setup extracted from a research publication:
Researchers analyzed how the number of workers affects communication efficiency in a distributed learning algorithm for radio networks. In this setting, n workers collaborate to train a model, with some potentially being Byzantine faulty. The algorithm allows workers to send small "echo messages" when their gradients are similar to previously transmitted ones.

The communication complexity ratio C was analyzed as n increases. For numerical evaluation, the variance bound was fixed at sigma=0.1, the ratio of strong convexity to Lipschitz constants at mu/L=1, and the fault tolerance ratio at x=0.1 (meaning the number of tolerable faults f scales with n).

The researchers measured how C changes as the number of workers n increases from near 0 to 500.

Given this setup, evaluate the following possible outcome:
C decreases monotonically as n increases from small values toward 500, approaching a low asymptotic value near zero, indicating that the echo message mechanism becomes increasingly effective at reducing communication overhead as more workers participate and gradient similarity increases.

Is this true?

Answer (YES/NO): NO